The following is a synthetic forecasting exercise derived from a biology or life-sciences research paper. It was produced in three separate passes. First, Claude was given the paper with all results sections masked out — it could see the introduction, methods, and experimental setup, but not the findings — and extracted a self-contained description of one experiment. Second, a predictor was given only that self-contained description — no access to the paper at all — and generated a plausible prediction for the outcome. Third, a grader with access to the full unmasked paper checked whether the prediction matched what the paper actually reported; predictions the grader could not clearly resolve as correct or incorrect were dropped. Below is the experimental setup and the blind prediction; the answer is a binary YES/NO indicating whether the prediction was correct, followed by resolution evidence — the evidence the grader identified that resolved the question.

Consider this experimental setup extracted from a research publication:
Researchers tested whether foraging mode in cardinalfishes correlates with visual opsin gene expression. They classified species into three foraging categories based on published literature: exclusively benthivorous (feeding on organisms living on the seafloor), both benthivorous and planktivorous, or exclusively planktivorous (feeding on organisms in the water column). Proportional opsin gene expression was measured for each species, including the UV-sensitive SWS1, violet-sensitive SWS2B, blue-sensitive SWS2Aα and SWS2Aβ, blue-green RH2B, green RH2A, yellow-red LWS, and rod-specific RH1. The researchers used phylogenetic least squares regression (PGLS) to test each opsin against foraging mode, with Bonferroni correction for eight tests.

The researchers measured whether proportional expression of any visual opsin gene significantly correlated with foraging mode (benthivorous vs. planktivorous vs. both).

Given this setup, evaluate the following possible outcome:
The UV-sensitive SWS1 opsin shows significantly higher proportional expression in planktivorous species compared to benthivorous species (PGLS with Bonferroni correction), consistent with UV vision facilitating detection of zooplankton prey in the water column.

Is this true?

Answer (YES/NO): NO